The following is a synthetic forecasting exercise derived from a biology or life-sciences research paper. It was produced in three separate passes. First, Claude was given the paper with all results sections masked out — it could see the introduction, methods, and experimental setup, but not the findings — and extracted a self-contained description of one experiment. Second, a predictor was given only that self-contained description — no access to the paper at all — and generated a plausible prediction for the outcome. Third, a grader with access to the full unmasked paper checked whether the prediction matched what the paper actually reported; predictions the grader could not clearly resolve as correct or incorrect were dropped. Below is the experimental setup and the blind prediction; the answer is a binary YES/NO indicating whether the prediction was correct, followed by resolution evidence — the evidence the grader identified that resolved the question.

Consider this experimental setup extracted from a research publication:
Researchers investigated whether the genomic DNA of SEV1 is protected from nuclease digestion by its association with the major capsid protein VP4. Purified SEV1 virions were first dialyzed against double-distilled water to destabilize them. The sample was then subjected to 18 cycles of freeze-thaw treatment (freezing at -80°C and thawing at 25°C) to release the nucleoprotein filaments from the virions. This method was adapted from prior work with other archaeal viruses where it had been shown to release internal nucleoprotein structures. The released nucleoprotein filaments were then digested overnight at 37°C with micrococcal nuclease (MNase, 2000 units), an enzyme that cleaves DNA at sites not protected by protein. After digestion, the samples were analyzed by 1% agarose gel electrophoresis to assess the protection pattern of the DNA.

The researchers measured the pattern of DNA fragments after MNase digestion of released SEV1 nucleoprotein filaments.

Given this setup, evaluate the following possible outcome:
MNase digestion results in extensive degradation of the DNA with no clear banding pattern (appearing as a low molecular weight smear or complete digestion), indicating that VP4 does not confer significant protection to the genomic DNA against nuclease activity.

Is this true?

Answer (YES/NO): NO